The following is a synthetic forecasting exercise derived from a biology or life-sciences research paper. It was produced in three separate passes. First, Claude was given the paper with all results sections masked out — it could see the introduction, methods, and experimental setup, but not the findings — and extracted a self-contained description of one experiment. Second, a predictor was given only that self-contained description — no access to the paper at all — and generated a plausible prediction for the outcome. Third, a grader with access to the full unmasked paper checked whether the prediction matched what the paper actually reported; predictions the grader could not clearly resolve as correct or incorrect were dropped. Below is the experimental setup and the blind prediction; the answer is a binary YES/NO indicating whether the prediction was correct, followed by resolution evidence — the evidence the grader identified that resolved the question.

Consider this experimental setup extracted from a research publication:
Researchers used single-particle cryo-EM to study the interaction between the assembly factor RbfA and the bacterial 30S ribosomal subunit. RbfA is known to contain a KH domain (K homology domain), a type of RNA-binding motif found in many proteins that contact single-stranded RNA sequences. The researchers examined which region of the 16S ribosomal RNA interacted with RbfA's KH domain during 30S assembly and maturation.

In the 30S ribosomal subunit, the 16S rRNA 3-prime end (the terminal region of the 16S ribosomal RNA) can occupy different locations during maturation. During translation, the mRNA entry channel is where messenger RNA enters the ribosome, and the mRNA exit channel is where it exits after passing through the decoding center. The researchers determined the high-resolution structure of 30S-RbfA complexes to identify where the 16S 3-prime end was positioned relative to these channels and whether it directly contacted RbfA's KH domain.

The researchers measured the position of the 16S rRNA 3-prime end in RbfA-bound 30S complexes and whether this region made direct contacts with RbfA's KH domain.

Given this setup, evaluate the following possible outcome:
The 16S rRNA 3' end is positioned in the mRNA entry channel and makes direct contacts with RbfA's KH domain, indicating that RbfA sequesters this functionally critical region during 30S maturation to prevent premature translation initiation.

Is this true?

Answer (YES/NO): NO